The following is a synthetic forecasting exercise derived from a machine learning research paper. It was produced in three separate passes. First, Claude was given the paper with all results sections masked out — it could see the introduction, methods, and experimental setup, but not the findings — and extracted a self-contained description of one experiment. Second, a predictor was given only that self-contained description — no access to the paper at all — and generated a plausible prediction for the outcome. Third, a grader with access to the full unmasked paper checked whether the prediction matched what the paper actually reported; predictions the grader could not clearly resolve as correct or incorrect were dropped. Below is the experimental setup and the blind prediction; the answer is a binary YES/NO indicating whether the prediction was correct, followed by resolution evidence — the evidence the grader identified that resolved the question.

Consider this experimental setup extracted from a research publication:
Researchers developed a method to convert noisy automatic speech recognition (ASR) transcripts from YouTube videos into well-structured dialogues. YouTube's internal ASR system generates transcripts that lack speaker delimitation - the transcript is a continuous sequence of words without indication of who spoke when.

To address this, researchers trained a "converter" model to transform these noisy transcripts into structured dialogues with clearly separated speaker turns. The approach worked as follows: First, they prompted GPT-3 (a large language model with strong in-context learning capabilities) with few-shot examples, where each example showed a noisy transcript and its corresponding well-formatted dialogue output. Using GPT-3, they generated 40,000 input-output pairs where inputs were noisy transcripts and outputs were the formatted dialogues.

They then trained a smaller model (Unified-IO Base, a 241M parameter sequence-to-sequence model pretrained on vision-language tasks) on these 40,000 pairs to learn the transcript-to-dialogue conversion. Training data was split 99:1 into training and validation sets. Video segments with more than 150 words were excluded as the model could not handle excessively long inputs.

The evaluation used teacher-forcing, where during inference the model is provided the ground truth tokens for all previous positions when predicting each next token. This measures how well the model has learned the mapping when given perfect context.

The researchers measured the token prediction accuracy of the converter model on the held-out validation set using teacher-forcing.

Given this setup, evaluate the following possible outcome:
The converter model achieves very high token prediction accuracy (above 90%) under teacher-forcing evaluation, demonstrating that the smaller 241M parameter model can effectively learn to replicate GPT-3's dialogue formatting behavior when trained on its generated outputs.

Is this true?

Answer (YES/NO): YES